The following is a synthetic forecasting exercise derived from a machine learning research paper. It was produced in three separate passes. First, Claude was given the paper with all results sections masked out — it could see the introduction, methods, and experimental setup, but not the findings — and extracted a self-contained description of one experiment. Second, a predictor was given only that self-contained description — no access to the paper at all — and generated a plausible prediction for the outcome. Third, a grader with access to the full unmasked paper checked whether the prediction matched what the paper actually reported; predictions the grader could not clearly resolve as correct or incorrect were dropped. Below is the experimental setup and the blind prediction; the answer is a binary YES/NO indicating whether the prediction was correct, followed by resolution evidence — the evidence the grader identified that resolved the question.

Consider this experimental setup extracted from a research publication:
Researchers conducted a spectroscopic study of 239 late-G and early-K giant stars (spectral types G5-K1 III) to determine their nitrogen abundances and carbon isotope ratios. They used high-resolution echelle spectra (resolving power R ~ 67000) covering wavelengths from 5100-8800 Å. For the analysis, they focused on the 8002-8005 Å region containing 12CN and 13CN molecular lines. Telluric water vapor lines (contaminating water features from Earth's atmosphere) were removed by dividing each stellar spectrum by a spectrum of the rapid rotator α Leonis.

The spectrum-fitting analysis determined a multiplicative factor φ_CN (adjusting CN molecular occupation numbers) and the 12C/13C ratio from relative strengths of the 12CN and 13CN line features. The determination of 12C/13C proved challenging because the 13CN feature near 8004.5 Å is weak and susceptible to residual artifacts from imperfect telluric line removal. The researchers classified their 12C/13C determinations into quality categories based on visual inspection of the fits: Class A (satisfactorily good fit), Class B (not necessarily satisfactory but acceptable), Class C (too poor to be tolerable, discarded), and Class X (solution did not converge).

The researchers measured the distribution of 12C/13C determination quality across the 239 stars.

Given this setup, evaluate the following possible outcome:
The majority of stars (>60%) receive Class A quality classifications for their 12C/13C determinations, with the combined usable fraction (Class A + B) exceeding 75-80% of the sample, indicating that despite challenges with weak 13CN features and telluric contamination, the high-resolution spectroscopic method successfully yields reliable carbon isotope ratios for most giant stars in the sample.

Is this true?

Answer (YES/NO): NO